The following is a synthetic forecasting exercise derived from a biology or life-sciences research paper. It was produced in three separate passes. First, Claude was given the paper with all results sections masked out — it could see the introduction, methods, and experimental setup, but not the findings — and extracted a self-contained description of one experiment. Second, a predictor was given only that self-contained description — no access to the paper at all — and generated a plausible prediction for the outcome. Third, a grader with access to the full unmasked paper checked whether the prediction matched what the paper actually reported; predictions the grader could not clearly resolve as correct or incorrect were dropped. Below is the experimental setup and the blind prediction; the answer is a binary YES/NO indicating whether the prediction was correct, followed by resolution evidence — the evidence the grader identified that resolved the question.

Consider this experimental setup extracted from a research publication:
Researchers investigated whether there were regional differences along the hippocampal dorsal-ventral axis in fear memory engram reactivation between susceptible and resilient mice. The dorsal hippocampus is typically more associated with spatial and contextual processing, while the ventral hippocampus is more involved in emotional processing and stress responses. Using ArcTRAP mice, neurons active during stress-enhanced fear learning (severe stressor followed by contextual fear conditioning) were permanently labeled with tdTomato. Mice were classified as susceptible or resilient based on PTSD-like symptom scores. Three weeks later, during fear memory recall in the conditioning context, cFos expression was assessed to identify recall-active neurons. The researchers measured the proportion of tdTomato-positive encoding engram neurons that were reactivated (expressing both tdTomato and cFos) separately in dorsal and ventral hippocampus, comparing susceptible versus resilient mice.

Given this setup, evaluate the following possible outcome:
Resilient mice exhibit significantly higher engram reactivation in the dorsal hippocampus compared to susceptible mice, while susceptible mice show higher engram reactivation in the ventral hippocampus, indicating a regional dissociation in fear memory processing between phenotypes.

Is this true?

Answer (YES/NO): NO